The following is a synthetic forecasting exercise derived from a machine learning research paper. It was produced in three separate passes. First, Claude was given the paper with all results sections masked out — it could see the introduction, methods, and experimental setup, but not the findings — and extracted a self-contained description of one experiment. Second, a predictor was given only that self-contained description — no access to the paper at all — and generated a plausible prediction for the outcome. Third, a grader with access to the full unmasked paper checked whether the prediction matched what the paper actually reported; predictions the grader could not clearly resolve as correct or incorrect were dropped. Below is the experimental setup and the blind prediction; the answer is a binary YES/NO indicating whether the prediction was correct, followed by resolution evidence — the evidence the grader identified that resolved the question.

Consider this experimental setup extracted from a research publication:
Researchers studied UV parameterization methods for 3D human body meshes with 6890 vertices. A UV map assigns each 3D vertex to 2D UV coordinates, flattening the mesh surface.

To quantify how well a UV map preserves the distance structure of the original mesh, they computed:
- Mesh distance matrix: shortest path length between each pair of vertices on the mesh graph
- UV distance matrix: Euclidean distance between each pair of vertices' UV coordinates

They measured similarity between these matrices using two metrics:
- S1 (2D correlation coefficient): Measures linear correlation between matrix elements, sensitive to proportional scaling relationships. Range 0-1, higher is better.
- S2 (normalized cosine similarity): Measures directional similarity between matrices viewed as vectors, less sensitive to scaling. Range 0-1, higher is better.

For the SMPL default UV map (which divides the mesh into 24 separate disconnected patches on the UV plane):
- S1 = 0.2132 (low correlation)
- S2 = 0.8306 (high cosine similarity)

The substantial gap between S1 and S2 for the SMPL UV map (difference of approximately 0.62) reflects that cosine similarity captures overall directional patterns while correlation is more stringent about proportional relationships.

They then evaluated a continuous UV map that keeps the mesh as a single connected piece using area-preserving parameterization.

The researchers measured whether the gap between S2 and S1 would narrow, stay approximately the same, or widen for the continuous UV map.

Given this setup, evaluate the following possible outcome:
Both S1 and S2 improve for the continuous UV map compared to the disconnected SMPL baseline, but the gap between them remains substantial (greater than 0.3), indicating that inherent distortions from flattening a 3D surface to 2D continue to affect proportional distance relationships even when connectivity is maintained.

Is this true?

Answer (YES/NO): NO